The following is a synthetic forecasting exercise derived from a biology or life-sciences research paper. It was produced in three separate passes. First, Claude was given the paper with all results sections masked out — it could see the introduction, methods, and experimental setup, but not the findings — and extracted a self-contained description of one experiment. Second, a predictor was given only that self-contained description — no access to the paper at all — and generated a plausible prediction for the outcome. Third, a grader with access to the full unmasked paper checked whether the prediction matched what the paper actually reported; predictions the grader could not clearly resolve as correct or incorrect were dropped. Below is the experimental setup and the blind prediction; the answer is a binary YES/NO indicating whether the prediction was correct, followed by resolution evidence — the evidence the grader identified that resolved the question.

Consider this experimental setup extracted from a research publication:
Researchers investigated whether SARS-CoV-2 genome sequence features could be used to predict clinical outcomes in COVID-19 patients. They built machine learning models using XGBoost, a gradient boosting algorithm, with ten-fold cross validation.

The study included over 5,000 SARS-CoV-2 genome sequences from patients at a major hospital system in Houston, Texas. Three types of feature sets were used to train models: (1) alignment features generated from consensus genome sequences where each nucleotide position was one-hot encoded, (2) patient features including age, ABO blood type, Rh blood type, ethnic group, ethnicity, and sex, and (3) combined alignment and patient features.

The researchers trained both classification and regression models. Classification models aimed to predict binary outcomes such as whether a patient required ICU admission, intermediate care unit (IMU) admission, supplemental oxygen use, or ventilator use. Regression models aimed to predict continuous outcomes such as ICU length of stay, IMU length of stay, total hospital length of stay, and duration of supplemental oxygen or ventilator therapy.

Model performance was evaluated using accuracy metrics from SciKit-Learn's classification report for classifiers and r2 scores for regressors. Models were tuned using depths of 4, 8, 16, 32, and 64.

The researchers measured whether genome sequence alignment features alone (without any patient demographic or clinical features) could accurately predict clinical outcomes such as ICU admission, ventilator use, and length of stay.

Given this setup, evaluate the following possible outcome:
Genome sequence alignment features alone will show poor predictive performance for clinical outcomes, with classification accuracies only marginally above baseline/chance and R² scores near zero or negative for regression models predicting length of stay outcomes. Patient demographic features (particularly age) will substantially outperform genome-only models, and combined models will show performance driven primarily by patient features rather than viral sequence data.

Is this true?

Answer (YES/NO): YES